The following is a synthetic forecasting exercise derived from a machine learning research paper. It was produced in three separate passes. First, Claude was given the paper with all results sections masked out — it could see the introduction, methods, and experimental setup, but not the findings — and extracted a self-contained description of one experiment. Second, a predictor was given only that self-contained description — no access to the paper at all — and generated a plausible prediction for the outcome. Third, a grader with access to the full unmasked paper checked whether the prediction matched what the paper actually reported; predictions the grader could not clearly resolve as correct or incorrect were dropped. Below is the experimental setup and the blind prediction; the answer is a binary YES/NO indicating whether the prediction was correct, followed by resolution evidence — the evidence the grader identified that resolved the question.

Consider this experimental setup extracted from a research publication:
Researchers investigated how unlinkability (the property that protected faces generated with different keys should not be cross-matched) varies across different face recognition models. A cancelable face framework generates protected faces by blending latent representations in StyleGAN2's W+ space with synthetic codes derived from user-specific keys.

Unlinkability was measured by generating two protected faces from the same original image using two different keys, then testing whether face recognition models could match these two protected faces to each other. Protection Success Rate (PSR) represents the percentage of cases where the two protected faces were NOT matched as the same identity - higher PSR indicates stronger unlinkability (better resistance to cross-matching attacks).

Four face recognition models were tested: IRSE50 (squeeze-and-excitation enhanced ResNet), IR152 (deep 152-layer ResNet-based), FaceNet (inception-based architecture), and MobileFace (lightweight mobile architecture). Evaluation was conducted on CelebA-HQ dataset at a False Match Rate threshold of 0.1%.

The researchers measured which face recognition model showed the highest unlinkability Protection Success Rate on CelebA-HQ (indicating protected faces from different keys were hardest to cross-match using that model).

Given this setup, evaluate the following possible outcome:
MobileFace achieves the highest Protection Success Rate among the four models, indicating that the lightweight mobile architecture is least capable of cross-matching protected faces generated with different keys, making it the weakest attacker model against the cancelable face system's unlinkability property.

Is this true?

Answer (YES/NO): NO